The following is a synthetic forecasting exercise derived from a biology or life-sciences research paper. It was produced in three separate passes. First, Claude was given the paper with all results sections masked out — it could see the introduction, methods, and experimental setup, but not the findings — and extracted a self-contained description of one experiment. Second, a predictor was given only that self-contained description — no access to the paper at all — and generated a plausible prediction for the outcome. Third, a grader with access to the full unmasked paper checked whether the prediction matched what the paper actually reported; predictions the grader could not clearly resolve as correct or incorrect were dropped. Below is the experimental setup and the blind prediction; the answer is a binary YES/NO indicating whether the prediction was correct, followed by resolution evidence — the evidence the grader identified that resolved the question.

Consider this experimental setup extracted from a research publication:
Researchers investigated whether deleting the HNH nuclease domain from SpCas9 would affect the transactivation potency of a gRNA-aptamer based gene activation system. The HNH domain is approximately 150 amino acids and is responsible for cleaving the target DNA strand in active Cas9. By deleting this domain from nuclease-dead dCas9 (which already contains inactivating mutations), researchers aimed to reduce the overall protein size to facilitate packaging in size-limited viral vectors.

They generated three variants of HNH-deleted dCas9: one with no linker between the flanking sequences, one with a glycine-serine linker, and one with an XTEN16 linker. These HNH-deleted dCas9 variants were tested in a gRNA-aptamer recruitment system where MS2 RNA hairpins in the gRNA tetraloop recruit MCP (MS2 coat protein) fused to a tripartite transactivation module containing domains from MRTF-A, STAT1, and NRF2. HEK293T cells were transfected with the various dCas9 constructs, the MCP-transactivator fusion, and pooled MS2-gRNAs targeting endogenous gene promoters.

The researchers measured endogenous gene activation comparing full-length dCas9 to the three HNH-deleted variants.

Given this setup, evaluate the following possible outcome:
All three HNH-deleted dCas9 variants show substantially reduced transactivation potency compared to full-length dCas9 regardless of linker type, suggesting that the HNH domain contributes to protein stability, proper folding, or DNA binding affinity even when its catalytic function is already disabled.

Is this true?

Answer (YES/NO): NO